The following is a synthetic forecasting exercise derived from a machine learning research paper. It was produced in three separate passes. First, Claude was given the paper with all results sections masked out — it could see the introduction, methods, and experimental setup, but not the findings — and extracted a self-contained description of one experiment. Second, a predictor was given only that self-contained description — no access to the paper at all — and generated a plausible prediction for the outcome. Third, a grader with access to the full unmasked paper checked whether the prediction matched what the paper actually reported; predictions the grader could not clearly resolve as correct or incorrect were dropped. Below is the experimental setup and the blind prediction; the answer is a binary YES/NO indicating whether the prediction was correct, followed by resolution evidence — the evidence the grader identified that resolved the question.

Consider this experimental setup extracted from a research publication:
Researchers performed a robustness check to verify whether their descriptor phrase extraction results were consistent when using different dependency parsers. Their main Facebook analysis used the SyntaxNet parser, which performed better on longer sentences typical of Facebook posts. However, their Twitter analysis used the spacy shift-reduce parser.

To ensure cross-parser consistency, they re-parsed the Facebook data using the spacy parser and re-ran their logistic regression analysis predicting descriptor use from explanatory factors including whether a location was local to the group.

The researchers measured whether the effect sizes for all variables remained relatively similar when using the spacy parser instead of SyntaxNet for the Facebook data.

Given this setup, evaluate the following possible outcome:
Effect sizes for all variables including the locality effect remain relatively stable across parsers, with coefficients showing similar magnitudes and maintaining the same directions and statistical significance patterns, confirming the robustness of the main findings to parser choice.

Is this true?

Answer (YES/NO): YES